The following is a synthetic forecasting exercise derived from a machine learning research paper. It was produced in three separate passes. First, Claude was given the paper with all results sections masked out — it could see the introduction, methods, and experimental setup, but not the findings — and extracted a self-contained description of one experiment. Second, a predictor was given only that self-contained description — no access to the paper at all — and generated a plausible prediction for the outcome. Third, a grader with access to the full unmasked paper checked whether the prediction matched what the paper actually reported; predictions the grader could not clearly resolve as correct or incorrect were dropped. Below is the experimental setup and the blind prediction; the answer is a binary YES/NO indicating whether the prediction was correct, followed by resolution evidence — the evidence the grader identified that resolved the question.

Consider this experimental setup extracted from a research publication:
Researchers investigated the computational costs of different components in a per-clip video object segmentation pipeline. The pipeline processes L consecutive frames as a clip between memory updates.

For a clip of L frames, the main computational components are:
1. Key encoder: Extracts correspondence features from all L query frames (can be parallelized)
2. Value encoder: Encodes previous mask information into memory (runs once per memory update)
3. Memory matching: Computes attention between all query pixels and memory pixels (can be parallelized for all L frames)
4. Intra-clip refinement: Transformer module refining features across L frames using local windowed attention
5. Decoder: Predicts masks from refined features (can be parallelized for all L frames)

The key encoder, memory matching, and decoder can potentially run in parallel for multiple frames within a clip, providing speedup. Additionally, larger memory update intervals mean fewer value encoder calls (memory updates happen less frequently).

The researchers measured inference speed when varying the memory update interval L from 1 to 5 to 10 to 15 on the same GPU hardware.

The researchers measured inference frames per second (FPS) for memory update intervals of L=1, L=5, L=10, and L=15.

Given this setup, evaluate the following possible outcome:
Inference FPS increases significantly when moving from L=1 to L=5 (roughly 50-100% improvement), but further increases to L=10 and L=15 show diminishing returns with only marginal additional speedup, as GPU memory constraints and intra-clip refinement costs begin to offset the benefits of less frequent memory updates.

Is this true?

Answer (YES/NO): NO